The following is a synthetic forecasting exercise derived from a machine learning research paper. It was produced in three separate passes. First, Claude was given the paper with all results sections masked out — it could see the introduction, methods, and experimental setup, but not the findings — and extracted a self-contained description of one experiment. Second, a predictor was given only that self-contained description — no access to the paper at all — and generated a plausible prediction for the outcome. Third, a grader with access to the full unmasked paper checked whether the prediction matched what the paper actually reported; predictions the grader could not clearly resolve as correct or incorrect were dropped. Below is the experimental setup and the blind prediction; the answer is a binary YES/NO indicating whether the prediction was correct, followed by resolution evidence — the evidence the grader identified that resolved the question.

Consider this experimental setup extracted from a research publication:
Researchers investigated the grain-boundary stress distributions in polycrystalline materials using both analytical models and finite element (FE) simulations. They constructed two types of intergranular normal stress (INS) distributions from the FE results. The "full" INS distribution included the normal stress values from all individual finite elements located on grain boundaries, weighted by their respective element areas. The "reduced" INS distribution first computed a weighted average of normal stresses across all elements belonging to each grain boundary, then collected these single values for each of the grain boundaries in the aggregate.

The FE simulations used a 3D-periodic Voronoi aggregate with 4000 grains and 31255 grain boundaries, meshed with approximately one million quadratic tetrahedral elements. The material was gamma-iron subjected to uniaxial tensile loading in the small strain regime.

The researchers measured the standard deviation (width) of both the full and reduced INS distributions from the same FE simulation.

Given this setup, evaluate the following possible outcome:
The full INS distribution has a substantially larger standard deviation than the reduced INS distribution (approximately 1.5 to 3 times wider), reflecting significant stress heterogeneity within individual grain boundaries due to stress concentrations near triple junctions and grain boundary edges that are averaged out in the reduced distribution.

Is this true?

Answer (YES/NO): NO